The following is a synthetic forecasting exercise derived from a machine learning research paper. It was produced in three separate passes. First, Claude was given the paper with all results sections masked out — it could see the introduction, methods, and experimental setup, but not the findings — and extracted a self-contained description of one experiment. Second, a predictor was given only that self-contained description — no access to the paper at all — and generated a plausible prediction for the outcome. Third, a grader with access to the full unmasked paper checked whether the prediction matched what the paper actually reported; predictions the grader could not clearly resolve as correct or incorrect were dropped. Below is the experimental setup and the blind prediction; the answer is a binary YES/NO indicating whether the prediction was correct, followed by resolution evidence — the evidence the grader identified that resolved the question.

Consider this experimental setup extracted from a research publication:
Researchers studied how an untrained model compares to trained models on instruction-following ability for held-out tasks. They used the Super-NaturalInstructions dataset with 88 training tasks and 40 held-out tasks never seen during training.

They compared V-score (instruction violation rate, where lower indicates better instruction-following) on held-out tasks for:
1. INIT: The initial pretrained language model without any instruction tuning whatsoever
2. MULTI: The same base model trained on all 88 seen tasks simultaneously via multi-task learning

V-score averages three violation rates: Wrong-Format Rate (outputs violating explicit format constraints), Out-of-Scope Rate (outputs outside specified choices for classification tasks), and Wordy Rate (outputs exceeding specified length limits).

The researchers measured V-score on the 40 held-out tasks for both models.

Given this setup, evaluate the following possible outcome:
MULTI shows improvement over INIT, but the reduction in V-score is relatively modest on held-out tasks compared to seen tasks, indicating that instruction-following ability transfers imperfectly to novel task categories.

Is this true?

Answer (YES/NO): NO